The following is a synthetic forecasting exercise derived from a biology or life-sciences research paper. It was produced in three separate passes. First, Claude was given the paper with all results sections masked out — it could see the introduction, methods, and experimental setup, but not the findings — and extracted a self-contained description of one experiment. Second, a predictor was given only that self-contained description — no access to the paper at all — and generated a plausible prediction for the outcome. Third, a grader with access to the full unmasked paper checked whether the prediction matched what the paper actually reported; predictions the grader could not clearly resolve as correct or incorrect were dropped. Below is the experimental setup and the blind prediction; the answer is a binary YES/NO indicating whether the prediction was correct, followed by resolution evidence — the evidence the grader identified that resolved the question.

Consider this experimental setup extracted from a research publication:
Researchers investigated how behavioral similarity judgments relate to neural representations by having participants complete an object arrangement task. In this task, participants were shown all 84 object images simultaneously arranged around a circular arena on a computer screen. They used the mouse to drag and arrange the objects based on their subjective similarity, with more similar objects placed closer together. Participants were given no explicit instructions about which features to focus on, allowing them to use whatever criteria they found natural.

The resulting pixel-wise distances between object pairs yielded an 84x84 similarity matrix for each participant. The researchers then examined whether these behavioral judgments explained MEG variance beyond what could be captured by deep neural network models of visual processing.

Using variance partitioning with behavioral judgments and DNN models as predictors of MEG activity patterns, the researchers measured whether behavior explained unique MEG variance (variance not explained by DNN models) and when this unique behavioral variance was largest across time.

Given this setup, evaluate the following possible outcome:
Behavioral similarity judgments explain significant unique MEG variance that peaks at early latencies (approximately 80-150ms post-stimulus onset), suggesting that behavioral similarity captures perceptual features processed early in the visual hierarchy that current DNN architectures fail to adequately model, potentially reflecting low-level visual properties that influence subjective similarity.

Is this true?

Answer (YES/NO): NO